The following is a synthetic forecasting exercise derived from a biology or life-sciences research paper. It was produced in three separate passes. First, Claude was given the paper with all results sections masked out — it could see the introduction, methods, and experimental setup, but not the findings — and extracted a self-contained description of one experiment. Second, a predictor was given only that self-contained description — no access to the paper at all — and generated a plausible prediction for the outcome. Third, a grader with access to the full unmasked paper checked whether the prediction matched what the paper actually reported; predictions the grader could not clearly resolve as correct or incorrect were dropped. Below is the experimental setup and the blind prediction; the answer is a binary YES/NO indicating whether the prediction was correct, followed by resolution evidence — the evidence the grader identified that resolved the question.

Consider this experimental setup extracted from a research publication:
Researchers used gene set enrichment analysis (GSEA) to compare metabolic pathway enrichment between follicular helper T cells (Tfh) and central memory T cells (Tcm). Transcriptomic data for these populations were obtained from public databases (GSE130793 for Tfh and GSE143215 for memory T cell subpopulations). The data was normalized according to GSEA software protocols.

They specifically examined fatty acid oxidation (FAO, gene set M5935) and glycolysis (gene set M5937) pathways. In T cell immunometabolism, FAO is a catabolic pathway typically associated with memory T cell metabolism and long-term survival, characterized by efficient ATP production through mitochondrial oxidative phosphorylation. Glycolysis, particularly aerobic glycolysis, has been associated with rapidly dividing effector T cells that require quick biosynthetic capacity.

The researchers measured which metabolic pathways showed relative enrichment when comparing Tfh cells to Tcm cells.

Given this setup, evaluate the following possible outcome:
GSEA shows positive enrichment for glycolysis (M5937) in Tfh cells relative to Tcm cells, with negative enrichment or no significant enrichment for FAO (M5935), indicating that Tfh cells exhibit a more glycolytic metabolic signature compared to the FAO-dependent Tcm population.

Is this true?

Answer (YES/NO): NO